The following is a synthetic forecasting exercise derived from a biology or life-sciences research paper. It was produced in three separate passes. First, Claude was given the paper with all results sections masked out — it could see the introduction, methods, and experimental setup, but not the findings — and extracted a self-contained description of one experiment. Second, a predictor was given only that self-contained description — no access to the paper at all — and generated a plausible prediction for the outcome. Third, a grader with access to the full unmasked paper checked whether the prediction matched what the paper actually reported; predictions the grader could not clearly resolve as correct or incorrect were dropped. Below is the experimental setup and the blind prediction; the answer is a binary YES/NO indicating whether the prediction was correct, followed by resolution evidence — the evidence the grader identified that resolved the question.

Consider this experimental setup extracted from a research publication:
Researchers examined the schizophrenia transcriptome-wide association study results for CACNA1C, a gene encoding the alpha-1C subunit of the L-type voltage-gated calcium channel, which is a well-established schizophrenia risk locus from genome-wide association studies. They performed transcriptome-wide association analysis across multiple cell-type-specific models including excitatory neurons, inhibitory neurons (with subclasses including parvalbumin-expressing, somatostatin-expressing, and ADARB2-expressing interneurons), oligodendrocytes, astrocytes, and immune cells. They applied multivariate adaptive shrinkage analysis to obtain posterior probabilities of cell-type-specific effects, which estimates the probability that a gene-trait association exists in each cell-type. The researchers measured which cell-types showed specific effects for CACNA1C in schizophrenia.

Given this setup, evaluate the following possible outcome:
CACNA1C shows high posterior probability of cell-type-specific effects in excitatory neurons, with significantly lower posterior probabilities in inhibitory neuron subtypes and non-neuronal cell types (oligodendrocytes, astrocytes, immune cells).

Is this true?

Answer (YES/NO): NO